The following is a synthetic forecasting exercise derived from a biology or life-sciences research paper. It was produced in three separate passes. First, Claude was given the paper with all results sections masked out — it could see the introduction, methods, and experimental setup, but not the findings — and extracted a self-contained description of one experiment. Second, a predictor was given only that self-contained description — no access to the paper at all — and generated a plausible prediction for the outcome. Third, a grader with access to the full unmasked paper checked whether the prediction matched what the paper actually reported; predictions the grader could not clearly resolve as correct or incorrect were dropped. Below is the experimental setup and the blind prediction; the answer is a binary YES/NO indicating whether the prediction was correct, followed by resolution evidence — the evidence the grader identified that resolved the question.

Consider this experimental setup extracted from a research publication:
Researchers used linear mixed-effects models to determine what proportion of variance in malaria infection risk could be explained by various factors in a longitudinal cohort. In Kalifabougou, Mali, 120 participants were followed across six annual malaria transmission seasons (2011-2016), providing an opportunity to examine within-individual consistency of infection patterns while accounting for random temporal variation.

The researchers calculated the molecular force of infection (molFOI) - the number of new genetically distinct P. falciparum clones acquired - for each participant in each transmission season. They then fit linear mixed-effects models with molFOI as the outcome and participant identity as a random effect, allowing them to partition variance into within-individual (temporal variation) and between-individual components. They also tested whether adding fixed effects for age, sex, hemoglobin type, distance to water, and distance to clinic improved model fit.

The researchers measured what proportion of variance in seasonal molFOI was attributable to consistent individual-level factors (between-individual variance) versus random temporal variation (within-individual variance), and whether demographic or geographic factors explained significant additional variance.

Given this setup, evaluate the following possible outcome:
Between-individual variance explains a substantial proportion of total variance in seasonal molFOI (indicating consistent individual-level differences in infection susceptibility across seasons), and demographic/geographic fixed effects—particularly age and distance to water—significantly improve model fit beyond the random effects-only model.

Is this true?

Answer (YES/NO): NO